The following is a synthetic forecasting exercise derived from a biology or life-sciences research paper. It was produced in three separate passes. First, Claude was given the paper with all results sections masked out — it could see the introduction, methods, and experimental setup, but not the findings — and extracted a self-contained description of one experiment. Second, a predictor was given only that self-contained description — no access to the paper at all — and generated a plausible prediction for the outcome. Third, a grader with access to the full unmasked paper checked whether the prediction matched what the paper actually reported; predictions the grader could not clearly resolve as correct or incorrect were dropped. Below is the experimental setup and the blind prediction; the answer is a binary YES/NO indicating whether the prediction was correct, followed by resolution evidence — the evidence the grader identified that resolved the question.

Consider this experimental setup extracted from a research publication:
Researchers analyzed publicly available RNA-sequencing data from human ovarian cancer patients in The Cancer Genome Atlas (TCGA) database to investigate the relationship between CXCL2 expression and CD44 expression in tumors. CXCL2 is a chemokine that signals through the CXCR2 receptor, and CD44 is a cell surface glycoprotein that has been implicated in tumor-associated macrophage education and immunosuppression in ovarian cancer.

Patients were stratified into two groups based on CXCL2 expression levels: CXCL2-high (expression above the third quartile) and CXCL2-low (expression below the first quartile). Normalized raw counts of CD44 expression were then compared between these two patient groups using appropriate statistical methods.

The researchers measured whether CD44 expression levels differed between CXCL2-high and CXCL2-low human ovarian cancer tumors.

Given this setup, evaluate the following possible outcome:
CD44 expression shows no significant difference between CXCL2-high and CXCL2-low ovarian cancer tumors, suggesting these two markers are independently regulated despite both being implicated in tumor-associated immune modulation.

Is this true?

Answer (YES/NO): NO